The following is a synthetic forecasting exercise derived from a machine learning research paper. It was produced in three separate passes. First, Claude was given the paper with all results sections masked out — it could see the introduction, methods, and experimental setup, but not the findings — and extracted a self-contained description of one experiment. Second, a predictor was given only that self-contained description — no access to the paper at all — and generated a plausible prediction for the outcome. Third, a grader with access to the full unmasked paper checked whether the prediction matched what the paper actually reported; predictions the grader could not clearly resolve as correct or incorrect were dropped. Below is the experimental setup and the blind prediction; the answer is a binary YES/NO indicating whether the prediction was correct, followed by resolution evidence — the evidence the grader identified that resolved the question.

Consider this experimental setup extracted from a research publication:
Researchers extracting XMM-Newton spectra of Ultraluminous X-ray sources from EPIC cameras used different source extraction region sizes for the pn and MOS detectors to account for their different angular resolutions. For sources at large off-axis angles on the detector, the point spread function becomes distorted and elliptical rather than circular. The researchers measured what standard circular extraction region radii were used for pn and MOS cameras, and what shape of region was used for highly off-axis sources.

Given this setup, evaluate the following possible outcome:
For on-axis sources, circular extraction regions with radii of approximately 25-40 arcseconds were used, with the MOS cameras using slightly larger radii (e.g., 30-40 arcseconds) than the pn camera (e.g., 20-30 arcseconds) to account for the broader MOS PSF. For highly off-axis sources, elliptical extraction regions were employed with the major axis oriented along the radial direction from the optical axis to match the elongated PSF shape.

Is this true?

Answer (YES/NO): NO